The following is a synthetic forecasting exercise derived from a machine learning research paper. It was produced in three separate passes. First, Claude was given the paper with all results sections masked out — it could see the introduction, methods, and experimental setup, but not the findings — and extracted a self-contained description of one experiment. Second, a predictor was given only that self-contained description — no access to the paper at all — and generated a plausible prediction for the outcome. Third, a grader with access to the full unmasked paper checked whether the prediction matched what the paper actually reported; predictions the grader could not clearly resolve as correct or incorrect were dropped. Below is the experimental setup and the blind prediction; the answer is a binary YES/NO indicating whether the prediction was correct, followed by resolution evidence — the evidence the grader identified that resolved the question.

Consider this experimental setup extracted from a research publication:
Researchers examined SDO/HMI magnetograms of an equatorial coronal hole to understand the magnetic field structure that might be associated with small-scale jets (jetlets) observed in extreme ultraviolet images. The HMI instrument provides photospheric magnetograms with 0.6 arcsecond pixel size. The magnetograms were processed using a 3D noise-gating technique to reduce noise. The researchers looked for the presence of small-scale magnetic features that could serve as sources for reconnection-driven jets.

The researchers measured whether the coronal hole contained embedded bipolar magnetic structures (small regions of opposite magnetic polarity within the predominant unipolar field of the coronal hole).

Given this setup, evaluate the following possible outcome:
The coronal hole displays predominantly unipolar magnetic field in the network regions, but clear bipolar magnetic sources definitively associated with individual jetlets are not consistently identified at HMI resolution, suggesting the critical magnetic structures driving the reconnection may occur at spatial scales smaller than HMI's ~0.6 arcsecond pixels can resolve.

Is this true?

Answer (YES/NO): NO